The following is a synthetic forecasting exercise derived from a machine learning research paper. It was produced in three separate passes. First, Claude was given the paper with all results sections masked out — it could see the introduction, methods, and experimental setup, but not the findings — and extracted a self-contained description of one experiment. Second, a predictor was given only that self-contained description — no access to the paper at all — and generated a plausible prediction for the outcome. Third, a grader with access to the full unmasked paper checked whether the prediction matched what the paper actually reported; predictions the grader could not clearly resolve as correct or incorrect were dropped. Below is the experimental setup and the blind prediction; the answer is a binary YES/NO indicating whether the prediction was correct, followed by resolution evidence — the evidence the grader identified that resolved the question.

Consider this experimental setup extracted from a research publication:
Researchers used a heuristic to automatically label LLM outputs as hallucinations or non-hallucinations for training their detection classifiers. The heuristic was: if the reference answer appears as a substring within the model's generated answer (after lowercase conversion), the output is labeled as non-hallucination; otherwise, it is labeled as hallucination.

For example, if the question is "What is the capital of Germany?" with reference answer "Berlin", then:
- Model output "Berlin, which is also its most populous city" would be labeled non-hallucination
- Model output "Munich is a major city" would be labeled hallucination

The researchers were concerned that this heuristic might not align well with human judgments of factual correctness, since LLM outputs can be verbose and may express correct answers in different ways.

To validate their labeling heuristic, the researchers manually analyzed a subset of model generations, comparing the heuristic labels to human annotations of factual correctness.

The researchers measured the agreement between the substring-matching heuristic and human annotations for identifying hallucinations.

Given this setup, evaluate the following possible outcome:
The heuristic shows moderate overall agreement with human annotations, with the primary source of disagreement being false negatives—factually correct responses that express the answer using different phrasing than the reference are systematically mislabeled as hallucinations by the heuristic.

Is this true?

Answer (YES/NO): NO